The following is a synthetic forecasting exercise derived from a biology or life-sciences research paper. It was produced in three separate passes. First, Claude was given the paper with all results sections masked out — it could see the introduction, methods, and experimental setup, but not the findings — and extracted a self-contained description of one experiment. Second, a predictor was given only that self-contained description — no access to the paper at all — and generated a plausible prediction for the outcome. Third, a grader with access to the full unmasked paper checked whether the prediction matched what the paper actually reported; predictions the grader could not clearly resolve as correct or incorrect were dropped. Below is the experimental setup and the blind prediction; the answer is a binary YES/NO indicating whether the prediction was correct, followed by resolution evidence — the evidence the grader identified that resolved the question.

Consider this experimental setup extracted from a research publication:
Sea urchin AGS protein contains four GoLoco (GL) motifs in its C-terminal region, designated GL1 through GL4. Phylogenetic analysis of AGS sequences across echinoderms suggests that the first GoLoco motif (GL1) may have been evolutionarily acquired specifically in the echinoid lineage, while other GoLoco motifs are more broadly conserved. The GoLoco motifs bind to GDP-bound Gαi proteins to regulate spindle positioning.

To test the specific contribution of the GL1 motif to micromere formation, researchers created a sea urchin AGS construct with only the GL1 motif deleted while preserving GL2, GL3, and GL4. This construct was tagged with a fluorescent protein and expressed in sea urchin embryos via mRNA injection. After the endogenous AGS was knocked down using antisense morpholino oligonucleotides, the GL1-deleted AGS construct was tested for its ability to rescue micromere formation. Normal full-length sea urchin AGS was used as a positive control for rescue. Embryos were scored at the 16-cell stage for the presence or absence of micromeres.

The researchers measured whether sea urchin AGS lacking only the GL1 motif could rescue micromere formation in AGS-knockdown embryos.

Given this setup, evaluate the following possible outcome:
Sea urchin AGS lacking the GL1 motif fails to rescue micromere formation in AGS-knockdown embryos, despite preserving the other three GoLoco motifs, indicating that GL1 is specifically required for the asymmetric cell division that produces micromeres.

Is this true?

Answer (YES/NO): YES